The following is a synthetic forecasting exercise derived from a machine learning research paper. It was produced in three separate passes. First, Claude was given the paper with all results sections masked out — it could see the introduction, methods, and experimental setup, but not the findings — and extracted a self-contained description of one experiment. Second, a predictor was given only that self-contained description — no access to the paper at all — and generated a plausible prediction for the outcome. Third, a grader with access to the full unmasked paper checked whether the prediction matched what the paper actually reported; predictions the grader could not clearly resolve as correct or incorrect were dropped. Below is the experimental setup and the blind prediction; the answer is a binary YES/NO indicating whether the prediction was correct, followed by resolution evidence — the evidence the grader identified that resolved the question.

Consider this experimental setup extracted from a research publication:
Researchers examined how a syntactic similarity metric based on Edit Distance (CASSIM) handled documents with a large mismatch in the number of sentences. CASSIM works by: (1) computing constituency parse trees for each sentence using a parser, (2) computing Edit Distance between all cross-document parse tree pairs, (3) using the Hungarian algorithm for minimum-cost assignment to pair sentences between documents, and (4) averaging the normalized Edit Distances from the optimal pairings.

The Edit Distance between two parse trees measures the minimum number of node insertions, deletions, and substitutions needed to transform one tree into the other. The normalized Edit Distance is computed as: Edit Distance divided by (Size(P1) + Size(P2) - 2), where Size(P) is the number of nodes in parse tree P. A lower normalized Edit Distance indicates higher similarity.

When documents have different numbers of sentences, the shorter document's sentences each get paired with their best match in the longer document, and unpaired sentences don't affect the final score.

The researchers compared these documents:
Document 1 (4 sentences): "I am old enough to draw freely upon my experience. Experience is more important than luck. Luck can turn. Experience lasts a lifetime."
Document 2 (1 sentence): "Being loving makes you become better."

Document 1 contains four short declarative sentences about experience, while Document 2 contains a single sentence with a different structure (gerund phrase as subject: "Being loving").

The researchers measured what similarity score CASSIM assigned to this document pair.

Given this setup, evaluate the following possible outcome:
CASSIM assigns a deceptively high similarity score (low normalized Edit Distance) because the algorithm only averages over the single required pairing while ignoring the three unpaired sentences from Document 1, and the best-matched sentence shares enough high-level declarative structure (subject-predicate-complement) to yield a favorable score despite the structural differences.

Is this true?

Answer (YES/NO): YES